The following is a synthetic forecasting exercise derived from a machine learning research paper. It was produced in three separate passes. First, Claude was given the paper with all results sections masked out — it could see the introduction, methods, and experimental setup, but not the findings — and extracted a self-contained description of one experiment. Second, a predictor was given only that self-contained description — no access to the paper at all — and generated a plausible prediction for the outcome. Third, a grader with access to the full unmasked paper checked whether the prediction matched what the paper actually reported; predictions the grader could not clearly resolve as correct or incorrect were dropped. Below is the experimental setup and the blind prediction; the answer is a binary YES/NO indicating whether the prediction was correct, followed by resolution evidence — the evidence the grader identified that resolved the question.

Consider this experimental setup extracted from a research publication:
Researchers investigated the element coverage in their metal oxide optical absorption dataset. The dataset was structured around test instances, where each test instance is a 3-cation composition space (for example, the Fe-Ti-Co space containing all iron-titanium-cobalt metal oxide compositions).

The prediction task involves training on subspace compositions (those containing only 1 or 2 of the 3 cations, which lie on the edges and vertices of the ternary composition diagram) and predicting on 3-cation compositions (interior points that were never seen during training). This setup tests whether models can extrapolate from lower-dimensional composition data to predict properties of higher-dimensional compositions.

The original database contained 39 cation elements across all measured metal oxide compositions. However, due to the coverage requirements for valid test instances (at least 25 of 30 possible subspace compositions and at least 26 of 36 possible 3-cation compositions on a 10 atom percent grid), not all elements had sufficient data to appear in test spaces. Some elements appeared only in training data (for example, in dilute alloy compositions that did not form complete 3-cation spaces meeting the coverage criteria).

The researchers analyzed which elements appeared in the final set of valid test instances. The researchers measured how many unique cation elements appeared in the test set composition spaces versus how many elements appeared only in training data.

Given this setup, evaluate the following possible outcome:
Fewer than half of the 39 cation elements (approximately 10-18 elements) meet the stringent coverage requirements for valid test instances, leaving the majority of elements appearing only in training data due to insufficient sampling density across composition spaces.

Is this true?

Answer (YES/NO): NO